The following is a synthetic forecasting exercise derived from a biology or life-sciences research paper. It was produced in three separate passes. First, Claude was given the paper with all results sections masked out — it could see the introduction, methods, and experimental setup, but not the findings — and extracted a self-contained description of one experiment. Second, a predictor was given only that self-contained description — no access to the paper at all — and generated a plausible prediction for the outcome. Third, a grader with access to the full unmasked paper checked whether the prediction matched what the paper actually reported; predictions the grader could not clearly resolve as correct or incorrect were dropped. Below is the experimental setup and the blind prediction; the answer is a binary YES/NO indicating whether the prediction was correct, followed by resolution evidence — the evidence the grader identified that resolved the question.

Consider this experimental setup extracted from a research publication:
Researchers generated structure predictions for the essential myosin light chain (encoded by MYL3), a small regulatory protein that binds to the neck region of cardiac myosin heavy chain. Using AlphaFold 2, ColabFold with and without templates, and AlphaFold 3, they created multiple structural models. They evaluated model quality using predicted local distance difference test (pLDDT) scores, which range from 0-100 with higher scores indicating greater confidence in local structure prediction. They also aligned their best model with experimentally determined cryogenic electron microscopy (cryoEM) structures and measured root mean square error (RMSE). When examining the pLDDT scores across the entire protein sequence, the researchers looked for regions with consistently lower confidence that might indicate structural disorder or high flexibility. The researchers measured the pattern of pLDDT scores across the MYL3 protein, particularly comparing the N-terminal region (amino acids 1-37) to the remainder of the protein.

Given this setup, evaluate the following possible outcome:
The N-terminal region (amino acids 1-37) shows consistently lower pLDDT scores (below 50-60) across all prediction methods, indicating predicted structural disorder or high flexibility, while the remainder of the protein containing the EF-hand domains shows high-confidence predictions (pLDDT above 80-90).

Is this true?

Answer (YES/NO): YES